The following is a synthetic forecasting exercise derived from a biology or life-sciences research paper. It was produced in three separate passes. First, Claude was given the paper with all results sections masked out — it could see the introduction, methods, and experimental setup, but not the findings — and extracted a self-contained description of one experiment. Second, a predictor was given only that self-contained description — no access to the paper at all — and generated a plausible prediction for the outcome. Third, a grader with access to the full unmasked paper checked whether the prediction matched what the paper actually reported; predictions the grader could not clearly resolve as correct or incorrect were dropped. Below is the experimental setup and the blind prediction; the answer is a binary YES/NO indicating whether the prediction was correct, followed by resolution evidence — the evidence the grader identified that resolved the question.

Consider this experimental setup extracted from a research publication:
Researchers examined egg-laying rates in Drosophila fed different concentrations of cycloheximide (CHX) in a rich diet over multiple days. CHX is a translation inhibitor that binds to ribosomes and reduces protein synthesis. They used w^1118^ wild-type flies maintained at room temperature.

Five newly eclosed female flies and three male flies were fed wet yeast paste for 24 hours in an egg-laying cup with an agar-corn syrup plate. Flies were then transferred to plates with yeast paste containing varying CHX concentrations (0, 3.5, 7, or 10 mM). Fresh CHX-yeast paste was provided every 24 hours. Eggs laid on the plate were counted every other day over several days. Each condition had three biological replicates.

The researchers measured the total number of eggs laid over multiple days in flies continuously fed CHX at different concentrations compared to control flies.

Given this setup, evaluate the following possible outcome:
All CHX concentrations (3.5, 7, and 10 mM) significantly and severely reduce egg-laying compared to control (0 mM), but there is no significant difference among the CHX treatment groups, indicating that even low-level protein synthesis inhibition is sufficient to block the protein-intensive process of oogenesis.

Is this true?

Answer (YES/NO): NO